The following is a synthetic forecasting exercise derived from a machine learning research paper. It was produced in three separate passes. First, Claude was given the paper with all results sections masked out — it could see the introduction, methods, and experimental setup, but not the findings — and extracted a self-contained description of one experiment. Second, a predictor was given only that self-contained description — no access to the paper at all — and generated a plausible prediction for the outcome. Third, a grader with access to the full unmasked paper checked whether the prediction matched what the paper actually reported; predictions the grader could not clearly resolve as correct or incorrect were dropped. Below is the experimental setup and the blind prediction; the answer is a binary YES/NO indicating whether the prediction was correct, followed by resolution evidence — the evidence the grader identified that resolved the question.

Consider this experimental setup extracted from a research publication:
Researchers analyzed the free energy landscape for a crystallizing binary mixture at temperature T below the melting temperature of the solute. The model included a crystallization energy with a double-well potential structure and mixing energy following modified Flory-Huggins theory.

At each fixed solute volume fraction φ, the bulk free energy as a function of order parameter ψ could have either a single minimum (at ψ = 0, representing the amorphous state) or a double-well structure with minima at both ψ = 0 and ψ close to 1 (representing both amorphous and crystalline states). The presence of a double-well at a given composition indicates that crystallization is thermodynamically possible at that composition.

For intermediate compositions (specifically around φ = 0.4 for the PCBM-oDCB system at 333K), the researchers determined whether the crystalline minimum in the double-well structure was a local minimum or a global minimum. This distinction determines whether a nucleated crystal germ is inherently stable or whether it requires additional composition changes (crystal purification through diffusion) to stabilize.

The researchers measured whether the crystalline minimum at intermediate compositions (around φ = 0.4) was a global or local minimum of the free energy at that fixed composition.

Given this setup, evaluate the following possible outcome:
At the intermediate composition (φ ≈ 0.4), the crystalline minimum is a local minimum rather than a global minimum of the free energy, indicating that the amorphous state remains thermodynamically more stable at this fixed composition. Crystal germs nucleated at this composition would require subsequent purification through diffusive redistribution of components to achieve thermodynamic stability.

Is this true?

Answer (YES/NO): YES